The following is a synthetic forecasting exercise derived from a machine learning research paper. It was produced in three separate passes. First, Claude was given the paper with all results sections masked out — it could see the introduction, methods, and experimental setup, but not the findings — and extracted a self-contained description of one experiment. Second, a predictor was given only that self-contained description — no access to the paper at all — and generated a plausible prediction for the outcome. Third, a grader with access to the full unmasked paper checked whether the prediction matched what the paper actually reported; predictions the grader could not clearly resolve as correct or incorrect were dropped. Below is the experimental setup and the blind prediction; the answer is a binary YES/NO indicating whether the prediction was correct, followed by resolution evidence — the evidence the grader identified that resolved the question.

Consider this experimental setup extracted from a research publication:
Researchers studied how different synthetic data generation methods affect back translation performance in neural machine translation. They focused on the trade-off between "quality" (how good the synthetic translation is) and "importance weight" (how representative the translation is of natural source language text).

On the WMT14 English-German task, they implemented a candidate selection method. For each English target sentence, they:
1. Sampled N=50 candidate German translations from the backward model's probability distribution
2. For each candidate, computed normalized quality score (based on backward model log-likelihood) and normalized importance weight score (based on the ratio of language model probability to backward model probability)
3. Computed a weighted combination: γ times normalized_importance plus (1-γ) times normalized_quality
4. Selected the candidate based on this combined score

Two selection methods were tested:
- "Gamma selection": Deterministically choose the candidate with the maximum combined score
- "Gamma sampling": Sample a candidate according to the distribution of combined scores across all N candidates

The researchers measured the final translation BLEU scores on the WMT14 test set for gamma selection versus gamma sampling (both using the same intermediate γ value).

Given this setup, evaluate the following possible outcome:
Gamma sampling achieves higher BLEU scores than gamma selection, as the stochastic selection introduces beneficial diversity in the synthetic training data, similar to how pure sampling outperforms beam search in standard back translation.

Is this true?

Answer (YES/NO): NO